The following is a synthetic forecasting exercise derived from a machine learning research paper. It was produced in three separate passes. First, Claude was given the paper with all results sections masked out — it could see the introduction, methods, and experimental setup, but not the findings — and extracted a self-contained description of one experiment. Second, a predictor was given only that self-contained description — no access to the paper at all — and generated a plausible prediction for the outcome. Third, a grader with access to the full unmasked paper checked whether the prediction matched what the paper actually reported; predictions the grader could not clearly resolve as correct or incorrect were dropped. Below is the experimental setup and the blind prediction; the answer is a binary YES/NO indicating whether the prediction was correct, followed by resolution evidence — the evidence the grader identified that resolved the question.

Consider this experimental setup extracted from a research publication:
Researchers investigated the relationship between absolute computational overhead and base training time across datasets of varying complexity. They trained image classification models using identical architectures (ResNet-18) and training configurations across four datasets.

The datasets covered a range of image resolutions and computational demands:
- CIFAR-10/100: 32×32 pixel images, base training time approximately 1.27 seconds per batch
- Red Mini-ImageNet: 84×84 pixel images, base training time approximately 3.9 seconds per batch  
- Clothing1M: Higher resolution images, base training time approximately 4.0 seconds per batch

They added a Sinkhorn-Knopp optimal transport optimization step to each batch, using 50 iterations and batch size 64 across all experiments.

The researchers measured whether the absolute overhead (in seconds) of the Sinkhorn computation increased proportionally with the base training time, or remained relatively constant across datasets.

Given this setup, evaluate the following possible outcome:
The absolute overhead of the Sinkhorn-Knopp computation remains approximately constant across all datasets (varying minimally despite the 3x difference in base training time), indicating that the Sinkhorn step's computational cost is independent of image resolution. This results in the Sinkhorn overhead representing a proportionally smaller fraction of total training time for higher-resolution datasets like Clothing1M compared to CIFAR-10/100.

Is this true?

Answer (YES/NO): NO